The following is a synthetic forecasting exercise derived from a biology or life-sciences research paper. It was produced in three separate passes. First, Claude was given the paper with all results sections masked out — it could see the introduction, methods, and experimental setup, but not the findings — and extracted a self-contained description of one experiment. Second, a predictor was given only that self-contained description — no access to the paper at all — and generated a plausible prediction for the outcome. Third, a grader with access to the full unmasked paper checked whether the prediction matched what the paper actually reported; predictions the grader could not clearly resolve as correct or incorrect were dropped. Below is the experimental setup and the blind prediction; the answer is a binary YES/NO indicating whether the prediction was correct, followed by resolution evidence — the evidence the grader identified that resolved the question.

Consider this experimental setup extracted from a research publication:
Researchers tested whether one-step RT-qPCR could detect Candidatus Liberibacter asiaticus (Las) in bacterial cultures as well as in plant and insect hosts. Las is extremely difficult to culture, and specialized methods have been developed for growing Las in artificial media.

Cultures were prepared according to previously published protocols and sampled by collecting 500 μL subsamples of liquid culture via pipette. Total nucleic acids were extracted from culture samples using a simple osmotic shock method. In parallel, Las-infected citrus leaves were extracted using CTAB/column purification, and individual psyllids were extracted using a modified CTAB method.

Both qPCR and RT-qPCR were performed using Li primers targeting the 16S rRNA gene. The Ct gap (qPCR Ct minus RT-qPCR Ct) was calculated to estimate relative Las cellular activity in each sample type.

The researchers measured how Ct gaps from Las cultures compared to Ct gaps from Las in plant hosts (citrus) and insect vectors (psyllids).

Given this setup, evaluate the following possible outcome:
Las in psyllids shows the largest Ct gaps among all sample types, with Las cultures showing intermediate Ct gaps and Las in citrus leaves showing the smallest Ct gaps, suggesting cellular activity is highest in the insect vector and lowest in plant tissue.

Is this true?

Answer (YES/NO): NO